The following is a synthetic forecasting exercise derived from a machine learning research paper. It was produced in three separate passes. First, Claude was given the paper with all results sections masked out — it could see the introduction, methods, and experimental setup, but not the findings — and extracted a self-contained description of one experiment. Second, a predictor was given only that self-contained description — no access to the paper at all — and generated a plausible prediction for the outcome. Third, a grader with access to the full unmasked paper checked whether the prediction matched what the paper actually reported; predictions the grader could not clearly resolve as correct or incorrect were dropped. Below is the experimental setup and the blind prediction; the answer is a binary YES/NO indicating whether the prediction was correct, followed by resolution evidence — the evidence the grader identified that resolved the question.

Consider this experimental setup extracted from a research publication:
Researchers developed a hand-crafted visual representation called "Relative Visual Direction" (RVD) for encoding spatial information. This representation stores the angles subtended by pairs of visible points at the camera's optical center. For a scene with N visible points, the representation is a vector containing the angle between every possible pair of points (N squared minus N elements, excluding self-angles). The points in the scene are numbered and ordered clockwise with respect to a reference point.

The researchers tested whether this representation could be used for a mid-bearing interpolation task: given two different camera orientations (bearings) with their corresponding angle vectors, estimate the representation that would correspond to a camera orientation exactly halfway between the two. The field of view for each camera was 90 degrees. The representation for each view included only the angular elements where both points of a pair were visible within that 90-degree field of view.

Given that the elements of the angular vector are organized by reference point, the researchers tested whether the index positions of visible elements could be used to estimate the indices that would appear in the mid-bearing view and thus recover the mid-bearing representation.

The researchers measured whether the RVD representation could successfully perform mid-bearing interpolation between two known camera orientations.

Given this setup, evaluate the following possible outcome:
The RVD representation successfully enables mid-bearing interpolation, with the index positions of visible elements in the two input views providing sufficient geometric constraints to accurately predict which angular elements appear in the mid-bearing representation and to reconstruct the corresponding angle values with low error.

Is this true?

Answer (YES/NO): NO